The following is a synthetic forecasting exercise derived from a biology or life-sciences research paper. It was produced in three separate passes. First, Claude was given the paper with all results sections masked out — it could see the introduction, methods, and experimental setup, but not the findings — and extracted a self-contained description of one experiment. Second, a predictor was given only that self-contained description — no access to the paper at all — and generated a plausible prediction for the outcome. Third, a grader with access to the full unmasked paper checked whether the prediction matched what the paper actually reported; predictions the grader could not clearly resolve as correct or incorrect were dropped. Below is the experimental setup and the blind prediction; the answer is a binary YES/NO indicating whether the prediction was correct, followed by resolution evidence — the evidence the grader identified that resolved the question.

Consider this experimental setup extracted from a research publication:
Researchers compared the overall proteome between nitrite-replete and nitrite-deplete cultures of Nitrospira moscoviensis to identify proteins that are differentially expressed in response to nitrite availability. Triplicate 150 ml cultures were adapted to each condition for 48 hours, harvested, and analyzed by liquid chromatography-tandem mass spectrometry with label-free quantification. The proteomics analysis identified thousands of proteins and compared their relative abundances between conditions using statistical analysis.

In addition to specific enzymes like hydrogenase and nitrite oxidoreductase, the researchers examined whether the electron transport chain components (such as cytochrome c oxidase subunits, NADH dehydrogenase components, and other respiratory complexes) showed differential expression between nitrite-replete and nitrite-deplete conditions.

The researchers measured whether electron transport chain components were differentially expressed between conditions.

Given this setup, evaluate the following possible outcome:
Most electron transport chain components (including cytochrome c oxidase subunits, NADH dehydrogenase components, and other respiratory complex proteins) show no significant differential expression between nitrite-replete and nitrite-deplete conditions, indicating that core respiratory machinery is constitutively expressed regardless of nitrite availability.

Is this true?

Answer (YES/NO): NO